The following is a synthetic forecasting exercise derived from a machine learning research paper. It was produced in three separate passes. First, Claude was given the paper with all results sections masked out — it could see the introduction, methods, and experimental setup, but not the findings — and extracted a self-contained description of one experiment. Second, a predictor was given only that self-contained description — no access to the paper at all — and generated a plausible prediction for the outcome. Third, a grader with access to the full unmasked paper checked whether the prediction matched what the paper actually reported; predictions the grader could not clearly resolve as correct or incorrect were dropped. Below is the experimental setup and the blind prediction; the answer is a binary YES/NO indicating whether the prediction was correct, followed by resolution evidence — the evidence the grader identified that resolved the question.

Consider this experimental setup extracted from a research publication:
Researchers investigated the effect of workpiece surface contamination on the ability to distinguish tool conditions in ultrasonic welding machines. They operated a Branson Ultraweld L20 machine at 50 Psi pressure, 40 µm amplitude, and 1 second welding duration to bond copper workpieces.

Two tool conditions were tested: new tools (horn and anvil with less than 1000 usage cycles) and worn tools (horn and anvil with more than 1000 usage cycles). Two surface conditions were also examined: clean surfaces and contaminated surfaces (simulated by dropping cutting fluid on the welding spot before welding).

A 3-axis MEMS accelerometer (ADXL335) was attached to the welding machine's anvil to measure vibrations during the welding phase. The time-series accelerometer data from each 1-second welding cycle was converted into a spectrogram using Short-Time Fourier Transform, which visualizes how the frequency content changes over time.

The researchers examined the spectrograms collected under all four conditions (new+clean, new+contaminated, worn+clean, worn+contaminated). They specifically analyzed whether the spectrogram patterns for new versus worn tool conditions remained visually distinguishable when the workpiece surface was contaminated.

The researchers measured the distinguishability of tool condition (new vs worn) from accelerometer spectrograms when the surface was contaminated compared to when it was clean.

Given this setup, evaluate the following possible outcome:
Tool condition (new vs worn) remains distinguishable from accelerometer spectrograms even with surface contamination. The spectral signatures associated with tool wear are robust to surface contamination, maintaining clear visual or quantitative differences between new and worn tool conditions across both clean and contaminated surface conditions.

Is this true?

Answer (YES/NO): NO